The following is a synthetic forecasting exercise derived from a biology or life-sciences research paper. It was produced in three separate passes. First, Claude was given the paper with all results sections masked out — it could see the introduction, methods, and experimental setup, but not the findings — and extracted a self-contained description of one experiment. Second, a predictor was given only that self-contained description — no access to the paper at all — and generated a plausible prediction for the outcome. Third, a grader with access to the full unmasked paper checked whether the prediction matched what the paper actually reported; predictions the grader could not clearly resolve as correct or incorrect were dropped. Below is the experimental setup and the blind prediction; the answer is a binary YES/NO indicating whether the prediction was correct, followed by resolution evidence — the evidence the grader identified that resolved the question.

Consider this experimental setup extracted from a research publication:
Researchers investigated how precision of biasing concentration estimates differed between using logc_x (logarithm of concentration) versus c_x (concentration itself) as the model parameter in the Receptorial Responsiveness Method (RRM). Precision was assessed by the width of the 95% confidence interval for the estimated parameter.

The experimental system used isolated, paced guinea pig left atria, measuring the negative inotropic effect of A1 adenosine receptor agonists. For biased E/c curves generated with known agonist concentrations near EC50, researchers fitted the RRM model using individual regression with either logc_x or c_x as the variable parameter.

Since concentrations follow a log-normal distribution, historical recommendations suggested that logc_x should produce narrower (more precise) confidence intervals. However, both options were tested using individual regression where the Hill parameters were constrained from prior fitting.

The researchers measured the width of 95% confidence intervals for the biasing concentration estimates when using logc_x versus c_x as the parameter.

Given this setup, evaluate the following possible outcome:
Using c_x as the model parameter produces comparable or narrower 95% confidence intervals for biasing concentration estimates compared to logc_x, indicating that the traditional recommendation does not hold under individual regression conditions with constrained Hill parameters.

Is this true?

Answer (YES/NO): YES